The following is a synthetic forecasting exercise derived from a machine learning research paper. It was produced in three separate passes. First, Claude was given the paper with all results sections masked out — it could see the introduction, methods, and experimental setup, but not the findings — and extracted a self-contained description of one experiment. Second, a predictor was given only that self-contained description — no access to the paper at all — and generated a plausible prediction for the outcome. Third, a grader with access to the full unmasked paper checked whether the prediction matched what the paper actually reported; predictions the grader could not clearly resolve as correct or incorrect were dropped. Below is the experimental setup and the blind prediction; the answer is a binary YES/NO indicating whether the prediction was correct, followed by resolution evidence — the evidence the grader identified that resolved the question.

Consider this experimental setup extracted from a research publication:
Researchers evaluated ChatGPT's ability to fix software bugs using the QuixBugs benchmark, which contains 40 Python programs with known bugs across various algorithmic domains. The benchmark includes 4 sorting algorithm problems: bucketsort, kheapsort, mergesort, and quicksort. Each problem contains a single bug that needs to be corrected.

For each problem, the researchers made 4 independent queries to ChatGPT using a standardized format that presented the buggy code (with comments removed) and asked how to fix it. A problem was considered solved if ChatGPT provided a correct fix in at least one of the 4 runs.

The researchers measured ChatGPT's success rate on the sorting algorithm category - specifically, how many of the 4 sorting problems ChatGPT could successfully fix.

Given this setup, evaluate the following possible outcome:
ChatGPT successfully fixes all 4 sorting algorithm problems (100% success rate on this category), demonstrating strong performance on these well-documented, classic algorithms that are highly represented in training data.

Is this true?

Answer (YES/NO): NO